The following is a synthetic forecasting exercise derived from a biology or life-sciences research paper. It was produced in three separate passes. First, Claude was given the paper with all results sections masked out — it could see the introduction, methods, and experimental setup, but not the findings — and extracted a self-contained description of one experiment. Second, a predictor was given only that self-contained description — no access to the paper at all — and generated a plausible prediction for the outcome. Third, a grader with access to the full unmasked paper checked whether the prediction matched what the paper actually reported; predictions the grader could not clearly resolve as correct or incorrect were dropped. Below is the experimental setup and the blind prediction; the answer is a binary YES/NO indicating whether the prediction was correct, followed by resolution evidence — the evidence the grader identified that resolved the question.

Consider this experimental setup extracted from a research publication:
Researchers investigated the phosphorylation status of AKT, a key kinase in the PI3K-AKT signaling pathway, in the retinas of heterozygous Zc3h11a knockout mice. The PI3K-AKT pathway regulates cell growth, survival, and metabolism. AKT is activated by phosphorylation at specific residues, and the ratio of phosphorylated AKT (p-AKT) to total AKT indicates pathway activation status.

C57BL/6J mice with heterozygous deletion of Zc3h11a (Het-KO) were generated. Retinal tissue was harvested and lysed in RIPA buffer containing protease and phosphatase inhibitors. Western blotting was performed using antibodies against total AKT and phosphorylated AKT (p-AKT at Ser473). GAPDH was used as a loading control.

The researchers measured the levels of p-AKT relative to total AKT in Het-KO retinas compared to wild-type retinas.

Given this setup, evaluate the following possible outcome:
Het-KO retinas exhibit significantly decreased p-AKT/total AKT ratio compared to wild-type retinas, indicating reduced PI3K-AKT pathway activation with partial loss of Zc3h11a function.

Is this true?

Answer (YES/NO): NO